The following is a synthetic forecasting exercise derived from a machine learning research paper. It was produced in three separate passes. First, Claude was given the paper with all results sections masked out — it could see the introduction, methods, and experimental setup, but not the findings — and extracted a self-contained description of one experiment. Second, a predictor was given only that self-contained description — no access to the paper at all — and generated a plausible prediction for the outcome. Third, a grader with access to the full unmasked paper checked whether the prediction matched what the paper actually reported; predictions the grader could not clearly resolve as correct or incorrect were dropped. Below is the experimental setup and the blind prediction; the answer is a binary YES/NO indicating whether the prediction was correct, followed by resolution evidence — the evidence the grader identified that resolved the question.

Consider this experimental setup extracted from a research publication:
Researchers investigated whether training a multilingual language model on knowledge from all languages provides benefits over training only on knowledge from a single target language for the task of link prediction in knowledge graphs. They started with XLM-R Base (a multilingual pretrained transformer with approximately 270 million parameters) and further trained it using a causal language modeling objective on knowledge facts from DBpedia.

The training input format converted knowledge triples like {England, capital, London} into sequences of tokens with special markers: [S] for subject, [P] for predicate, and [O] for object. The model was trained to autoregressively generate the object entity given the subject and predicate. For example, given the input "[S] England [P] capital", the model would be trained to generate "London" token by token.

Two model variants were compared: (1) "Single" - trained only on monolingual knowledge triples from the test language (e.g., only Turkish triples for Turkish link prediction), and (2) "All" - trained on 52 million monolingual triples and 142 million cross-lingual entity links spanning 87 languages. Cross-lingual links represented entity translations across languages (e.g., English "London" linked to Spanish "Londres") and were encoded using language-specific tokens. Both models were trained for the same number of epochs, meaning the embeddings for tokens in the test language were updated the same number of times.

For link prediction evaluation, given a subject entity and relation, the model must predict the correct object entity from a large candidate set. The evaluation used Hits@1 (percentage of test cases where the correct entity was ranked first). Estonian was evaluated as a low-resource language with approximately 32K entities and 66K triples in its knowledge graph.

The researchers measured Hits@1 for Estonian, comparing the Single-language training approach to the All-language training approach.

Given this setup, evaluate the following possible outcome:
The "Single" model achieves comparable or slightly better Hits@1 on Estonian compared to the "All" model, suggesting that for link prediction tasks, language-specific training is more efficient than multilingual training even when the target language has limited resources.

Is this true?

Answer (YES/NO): NO